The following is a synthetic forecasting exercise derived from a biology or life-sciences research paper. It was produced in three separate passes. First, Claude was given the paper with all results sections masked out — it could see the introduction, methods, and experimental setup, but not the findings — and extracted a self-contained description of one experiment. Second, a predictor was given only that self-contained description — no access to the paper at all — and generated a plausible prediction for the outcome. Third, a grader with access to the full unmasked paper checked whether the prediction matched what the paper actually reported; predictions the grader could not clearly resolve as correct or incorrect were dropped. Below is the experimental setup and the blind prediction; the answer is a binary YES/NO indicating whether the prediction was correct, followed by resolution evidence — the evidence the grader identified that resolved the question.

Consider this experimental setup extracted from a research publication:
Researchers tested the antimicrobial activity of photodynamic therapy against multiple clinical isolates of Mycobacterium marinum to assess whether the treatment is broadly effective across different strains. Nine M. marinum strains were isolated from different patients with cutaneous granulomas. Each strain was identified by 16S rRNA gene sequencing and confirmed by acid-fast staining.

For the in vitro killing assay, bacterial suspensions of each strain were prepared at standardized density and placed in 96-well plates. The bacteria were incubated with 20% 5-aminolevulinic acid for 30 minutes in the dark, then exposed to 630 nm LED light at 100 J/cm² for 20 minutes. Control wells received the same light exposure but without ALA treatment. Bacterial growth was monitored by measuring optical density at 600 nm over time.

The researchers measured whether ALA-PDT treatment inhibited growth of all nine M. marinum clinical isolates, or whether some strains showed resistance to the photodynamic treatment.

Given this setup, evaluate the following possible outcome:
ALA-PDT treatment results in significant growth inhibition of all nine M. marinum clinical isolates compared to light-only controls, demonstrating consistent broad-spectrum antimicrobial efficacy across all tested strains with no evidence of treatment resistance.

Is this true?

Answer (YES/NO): YES